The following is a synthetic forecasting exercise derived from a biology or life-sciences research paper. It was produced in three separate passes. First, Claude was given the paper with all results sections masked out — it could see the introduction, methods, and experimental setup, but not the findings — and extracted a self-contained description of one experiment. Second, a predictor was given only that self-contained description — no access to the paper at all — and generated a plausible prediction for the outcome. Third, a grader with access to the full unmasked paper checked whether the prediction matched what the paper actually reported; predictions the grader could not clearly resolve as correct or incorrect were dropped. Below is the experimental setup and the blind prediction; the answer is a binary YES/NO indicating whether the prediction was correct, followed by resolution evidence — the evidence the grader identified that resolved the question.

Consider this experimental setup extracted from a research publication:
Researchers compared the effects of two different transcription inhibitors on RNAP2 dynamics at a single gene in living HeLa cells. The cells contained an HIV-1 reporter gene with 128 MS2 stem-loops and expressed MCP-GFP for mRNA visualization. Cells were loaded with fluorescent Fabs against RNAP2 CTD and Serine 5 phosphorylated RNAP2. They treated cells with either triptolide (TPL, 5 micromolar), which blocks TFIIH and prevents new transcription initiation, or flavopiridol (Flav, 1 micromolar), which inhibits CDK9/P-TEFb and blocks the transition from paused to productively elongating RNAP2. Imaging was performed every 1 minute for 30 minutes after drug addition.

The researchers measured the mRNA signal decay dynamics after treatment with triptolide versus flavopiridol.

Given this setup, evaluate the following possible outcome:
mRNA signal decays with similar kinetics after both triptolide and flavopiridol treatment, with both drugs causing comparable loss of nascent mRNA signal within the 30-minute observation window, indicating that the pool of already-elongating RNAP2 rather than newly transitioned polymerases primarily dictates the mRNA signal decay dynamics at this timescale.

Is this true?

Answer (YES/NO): NO